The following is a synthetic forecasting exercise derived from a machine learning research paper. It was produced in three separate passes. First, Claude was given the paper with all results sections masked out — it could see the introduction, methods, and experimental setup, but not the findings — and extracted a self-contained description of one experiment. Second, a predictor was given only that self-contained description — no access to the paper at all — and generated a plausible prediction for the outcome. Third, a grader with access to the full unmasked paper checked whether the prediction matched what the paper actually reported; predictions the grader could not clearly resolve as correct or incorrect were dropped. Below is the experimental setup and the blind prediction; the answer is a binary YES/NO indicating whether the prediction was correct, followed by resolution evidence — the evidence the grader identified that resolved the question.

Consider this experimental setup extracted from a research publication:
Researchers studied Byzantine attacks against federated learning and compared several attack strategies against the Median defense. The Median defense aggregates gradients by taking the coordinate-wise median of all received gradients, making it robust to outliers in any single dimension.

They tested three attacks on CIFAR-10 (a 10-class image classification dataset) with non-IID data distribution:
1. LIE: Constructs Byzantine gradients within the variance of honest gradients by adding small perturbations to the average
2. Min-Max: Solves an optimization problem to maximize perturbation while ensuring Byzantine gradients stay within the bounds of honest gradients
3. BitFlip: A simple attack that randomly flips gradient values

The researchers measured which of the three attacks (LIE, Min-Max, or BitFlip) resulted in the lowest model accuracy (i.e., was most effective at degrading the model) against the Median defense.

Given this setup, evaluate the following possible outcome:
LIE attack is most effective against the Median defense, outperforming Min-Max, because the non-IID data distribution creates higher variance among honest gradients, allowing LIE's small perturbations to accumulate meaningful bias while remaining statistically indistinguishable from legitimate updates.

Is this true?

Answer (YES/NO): YES